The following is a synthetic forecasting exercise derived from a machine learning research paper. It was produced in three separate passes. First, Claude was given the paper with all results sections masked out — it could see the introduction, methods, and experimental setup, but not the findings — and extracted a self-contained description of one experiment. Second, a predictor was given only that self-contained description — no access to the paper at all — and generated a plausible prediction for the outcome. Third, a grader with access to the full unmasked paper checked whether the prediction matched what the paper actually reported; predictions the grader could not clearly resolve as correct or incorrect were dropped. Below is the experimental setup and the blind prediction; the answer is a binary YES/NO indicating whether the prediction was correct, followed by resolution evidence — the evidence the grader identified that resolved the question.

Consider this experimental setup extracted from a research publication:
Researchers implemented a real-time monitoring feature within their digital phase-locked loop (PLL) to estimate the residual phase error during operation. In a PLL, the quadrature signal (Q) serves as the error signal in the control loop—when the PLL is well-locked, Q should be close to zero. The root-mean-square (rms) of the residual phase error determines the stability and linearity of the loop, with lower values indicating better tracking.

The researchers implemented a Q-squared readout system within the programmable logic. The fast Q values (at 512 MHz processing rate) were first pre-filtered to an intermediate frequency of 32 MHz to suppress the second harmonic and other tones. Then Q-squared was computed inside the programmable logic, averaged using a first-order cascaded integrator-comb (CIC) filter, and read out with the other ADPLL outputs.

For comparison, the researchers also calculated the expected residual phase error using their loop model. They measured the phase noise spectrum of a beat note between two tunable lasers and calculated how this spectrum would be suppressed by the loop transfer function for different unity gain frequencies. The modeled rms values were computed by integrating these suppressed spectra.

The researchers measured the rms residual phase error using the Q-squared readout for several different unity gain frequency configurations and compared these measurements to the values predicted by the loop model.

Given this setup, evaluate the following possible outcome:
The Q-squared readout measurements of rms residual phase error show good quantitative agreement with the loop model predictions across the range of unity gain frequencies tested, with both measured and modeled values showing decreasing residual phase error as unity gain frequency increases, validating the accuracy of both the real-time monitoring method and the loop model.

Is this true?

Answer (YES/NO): YES